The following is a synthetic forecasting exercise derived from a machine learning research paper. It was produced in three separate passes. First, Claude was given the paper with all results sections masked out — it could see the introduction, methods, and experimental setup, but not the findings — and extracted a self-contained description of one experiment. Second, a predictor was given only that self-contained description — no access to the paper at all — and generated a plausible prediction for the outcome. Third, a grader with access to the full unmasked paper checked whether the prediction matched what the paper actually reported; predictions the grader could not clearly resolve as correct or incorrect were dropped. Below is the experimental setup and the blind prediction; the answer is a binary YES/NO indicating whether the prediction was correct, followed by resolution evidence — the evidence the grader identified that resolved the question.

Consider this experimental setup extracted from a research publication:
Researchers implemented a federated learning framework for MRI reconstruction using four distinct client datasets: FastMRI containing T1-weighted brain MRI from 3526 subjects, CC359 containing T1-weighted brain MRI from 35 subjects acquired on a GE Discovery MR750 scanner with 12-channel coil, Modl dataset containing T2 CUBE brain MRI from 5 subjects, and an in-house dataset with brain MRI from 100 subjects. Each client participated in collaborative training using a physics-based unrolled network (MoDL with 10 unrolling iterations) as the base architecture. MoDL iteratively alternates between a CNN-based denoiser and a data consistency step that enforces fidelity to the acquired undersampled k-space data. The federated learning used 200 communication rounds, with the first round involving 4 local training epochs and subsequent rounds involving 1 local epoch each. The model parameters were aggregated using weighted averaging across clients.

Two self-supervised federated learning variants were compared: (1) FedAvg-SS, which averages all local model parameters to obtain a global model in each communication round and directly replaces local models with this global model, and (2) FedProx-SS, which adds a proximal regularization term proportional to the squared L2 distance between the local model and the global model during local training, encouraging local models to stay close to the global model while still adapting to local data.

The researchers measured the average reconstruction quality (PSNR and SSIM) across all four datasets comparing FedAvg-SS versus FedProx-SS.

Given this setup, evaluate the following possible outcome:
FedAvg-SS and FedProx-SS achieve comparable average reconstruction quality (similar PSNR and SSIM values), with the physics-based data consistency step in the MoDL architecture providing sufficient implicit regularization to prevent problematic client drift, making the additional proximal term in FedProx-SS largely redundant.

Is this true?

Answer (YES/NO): NO